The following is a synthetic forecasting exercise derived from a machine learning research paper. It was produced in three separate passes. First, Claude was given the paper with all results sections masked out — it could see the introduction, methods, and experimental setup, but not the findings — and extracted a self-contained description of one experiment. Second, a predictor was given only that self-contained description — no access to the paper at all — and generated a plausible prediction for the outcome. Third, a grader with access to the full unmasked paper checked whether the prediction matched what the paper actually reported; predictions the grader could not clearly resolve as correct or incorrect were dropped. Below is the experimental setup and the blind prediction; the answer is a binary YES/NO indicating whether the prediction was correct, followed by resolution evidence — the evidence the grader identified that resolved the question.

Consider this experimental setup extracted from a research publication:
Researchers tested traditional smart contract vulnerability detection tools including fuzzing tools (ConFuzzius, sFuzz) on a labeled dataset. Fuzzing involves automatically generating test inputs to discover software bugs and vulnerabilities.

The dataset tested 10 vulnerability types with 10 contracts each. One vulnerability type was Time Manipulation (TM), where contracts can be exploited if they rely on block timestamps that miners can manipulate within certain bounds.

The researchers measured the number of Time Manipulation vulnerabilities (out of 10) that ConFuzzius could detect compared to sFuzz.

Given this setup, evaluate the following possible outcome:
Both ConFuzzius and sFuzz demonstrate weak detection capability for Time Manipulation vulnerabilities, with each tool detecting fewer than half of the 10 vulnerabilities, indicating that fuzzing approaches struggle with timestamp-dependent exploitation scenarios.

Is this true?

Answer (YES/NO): NO